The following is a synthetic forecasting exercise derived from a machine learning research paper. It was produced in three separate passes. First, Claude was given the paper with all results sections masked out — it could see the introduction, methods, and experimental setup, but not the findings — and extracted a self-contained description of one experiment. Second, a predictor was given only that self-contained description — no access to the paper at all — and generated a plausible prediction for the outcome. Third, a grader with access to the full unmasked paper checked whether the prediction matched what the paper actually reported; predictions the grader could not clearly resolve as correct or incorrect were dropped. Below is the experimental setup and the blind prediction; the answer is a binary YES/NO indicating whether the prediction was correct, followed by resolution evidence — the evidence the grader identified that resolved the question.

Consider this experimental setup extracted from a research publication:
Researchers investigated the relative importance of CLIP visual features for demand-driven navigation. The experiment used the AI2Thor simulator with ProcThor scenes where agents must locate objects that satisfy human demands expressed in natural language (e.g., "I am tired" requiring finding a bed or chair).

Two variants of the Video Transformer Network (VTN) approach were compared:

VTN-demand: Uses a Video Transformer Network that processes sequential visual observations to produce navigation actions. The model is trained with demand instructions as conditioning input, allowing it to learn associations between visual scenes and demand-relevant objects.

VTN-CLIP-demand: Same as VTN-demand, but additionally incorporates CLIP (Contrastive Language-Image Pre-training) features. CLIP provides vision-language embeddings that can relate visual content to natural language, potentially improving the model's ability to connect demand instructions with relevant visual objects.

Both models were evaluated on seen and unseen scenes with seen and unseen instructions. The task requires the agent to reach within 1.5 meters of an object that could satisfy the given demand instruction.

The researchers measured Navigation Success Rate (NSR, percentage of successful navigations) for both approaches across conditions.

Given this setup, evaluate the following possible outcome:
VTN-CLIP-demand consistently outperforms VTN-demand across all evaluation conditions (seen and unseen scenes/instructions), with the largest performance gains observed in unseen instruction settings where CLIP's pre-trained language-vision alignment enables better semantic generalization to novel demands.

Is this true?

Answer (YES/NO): NO